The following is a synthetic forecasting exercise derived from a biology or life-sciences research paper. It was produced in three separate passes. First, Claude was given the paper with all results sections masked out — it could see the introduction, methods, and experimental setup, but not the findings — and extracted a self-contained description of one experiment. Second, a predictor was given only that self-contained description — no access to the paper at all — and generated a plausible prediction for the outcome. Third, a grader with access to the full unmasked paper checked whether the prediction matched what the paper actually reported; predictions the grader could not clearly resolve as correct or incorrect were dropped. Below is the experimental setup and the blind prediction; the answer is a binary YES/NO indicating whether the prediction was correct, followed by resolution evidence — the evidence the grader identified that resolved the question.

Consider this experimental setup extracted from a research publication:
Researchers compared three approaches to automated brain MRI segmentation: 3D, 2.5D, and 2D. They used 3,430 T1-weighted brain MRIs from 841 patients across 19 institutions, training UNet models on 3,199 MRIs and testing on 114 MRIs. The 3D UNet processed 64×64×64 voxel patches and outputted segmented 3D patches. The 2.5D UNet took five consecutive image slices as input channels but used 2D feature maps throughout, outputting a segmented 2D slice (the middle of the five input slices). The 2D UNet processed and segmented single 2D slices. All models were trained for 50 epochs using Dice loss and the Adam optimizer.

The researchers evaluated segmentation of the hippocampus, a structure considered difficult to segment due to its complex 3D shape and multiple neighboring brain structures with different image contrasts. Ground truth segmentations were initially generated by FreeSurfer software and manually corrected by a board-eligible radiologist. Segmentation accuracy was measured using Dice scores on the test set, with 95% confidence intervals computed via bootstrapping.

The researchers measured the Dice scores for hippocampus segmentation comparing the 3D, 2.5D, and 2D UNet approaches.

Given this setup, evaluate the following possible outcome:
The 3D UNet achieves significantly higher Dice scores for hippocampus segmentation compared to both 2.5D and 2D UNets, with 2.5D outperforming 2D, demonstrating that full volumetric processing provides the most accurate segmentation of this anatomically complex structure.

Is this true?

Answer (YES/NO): YES